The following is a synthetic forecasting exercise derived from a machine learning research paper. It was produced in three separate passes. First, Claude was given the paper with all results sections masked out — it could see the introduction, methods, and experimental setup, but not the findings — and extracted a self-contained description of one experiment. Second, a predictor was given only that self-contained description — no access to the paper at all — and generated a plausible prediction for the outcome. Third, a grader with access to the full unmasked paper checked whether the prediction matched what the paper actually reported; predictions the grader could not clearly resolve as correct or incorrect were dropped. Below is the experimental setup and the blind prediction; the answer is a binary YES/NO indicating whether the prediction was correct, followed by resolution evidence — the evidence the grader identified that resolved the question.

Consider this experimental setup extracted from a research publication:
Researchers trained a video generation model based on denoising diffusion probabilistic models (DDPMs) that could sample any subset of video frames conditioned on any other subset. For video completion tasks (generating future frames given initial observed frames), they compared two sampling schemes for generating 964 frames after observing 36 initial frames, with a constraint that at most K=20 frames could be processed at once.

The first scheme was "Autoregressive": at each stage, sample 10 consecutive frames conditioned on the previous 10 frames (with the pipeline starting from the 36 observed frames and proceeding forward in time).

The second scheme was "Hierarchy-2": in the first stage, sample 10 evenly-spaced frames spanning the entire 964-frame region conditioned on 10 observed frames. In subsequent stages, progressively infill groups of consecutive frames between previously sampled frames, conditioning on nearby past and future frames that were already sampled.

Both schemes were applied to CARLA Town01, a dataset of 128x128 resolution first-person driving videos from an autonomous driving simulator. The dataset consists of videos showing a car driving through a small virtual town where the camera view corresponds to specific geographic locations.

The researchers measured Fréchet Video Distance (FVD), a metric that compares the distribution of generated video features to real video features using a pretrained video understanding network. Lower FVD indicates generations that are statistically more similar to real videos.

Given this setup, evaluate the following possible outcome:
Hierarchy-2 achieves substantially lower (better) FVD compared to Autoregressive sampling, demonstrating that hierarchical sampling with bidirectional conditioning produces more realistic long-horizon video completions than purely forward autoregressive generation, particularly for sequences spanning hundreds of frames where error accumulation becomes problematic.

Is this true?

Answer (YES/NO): YES